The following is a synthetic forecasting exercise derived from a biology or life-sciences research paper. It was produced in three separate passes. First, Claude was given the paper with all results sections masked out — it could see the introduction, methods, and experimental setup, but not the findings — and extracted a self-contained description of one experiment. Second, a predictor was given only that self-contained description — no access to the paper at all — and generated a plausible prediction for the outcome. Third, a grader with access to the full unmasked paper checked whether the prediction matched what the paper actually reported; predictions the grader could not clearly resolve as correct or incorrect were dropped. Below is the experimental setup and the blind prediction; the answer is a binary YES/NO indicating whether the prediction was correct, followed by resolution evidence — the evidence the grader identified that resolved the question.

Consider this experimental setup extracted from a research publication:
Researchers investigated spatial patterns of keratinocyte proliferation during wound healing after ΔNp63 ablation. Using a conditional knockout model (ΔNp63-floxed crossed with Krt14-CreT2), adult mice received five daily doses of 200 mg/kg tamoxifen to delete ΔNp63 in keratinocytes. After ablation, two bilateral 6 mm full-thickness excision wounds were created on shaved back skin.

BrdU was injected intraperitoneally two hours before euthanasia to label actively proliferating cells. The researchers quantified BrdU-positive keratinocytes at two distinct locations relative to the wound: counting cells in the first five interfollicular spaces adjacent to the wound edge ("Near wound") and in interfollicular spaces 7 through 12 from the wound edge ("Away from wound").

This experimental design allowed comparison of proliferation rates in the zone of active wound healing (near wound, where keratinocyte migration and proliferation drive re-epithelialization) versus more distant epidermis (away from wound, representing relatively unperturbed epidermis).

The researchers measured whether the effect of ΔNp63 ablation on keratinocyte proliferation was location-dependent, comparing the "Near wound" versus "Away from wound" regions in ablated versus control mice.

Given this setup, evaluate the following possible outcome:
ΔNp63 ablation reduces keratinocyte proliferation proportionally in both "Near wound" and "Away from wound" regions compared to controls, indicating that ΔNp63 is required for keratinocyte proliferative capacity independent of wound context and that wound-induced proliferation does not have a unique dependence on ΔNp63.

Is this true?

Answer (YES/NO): NO